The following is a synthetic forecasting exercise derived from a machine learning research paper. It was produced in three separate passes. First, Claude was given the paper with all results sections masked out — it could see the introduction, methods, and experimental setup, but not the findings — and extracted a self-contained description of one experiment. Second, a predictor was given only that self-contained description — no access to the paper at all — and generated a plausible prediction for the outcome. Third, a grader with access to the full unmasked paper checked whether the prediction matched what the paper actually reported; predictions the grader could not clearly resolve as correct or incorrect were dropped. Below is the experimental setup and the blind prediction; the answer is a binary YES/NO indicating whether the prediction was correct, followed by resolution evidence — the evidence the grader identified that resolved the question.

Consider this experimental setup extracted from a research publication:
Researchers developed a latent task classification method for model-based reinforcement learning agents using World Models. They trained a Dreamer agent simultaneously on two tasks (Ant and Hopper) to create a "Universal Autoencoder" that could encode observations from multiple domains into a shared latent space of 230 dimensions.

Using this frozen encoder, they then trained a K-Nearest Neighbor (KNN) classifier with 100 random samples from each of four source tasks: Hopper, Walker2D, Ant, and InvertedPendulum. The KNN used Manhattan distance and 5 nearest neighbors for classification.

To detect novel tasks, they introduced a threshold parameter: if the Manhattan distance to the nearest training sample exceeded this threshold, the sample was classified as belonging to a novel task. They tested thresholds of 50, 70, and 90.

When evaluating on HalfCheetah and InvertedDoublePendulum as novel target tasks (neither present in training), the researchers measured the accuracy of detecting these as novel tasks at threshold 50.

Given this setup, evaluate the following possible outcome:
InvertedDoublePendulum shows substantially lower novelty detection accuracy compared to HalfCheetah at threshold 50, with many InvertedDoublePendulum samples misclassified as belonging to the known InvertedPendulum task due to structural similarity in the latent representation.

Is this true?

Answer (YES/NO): NO